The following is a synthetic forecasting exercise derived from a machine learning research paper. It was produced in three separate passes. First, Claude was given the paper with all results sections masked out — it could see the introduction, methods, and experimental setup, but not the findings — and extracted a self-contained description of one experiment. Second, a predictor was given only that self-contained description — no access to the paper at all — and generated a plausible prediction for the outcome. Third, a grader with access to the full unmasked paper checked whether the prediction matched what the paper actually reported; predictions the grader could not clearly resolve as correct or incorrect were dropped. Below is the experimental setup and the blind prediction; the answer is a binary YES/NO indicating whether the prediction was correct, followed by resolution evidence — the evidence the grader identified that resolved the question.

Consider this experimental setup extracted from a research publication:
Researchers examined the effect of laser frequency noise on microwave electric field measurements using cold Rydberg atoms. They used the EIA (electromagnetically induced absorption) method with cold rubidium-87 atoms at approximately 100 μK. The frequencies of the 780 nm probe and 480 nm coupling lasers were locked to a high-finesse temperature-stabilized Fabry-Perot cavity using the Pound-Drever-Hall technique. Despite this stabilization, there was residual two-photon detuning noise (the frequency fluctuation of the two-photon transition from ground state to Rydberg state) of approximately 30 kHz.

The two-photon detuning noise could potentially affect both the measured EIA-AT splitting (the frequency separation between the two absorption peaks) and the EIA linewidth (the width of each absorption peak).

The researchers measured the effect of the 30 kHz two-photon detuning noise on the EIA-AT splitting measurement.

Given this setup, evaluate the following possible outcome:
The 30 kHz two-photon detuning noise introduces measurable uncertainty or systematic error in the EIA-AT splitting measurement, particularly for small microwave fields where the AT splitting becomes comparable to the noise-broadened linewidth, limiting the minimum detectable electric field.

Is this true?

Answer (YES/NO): NO